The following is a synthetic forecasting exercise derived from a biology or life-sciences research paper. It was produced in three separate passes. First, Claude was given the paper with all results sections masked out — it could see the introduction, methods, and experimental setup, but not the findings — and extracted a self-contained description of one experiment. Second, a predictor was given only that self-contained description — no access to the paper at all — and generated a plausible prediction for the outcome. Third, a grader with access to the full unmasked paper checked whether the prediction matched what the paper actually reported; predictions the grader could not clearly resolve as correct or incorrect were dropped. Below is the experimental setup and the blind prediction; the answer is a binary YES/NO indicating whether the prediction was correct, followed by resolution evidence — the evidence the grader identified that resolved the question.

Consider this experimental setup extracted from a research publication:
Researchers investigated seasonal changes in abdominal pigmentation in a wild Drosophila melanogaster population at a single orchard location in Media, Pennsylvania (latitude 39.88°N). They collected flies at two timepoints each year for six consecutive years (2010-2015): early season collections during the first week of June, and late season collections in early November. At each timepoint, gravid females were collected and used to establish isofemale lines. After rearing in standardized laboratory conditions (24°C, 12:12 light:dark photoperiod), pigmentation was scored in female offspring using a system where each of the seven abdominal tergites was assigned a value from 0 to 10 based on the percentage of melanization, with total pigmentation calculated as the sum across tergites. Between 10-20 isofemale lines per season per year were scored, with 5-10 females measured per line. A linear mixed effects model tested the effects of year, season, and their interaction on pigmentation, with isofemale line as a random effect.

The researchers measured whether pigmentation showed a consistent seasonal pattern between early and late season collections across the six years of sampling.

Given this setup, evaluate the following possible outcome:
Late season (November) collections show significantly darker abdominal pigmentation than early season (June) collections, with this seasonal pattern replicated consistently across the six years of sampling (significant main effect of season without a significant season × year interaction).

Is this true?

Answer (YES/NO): NO